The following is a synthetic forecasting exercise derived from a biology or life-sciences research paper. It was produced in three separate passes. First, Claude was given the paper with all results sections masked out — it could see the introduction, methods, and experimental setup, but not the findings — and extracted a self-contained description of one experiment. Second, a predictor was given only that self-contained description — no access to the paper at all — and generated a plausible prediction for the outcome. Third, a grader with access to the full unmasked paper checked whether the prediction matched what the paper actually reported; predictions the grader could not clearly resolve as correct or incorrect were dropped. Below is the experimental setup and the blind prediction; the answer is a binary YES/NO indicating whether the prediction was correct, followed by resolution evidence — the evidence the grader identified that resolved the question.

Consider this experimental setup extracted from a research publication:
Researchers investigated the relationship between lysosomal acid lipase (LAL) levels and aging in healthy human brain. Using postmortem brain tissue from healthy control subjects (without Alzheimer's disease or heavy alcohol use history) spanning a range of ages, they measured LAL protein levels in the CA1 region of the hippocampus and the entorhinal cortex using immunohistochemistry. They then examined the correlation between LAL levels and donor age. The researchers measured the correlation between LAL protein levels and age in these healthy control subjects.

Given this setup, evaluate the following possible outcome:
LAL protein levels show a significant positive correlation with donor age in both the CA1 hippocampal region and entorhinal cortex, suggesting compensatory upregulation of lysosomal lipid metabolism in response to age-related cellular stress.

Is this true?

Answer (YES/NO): NO